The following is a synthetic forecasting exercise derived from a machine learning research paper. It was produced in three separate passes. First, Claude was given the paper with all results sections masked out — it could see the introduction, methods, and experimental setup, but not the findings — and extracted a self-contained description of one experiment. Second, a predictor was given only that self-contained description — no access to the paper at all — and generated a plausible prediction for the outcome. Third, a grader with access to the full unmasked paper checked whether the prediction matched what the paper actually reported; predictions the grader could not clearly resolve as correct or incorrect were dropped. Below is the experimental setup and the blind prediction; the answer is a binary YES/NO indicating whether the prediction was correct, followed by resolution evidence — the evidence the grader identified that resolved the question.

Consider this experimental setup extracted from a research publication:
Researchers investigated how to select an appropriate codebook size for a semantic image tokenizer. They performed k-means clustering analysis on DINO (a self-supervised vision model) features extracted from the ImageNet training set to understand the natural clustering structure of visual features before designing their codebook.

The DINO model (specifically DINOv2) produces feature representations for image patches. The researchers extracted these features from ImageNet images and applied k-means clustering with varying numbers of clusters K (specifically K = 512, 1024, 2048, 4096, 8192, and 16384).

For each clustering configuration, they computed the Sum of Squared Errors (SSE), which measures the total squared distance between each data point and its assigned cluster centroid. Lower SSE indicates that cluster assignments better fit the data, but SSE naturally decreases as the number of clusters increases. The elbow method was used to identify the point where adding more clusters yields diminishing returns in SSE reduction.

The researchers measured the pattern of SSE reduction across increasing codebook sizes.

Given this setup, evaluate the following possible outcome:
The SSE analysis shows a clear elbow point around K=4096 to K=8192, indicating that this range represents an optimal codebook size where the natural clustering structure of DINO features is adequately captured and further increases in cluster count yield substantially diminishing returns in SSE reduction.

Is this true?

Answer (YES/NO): YES